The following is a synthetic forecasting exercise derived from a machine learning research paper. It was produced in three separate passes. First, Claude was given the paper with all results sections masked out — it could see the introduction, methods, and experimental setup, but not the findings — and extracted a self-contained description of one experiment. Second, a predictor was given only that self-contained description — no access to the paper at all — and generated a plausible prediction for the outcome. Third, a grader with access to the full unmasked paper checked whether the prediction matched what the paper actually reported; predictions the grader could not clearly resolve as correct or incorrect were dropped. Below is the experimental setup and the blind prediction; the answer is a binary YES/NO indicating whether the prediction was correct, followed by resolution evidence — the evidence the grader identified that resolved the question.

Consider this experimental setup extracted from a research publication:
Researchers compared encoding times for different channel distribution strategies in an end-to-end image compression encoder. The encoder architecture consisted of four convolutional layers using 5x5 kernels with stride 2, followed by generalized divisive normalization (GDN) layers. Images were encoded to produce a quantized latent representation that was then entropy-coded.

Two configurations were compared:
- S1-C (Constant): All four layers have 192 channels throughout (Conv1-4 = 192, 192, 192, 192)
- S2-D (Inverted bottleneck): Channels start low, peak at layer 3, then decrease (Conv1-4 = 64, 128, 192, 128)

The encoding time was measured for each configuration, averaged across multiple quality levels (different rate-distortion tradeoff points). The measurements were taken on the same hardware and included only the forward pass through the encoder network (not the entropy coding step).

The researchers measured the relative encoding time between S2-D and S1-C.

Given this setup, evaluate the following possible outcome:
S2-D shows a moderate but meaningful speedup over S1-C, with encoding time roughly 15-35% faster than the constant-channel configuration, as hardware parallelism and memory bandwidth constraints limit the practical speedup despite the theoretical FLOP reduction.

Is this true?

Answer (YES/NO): YES